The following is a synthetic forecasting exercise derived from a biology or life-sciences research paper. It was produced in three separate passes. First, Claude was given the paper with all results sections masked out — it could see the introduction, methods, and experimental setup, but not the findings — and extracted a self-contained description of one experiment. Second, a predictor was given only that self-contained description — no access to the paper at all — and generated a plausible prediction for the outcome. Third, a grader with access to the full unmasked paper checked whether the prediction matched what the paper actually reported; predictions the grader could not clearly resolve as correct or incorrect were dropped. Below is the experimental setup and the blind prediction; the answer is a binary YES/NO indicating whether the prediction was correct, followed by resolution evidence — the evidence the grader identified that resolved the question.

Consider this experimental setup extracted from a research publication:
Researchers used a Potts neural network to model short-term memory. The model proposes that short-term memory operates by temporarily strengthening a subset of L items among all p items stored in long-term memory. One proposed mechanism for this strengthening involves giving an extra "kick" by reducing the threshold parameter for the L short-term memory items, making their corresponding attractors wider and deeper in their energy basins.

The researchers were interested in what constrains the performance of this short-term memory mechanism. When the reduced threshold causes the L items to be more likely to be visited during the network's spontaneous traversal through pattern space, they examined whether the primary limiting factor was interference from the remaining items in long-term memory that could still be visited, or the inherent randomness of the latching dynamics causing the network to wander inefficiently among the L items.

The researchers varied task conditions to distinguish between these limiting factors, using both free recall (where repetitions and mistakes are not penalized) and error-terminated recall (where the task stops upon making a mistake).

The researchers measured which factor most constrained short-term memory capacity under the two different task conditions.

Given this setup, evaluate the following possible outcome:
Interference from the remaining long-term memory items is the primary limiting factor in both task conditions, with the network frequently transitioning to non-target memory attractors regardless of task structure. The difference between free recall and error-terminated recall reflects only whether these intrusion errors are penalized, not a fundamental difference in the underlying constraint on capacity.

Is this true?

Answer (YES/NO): NO